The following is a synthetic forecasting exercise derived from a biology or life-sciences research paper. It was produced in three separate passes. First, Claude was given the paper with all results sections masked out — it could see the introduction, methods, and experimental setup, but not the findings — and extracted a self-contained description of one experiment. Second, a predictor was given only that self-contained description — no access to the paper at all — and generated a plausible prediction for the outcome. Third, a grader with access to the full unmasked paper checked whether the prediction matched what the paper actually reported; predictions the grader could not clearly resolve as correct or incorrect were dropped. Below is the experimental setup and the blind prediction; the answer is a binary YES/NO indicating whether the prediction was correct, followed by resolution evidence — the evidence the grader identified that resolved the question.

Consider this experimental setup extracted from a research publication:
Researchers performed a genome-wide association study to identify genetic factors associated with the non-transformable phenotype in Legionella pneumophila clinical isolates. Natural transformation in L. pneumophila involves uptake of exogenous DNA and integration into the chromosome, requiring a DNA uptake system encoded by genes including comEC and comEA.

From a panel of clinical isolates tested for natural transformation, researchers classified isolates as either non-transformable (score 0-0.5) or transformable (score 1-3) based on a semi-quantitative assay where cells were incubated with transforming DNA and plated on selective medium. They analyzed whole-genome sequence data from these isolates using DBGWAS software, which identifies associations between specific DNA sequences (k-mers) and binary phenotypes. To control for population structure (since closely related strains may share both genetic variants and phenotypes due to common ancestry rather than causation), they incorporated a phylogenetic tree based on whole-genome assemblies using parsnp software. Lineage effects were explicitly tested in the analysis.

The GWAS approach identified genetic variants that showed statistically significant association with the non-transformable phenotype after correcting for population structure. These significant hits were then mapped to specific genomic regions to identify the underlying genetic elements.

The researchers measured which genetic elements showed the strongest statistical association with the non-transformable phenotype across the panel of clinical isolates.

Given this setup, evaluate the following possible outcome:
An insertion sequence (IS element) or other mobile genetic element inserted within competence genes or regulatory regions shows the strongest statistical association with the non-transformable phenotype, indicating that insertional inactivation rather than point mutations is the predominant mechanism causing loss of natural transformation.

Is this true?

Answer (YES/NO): NO